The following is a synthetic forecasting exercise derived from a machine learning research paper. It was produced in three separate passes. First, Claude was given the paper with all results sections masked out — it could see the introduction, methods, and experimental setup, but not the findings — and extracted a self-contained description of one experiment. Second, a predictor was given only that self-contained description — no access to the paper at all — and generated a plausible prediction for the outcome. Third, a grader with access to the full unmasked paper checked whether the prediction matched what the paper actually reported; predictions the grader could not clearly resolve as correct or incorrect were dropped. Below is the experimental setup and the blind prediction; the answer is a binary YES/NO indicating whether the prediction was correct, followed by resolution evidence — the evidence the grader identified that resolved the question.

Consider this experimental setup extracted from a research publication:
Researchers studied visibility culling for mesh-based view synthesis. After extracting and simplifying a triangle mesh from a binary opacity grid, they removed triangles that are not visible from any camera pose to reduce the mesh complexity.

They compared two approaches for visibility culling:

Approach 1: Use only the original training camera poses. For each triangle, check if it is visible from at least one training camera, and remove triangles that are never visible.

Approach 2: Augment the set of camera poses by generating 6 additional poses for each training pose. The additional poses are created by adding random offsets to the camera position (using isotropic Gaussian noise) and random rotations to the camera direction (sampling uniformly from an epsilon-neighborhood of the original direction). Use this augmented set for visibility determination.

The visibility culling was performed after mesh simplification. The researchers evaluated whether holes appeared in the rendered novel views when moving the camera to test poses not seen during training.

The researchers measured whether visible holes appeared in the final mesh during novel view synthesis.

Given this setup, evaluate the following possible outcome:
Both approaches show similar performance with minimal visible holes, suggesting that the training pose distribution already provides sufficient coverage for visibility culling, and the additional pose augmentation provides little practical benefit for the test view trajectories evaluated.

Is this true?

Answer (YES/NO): NO